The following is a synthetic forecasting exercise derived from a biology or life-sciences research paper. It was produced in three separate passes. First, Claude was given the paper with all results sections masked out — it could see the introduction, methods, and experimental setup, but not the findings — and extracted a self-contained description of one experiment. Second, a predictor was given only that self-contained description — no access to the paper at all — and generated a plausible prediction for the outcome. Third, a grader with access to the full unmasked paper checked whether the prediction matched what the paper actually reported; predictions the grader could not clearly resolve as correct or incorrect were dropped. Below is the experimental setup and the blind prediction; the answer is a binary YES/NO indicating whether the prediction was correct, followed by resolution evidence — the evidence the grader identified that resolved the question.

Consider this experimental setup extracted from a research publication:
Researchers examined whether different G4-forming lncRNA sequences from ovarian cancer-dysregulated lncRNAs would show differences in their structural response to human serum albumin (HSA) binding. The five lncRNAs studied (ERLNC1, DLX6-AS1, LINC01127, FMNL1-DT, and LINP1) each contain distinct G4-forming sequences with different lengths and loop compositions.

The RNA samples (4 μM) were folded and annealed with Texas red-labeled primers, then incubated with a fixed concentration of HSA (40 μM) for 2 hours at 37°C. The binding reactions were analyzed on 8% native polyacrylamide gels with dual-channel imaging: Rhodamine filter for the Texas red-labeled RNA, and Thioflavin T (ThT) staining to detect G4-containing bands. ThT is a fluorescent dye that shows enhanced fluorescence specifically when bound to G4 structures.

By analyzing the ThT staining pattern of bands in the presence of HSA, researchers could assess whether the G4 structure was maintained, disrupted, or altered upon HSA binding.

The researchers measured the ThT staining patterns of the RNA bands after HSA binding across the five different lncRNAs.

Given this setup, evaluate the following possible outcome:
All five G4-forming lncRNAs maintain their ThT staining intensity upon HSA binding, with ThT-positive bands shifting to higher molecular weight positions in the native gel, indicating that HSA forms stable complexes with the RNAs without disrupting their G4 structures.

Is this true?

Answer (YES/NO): NO